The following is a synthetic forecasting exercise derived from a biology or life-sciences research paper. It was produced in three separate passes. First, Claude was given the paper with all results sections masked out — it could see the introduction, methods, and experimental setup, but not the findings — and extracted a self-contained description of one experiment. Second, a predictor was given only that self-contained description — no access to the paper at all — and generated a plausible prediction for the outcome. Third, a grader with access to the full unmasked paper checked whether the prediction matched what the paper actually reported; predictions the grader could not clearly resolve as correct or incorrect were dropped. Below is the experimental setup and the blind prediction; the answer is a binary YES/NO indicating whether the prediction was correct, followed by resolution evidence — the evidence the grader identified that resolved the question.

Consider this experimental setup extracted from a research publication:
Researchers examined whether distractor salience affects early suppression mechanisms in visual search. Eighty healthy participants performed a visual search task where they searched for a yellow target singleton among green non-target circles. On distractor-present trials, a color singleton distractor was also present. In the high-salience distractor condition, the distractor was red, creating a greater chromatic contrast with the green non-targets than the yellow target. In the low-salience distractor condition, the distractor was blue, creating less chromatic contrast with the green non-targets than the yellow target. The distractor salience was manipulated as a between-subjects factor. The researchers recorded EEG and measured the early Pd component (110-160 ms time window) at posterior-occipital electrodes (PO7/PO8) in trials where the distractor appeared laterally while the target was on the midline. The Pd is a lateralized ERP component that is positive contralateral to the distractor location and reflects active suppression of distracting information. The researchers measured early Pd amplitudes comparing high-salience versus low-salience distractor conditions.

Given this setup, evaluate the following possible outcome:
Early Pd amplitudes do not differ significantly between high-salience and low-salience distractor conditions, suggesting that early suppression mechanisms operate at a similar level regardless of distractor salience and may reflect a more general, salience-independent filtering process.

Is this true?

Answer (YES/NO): NO